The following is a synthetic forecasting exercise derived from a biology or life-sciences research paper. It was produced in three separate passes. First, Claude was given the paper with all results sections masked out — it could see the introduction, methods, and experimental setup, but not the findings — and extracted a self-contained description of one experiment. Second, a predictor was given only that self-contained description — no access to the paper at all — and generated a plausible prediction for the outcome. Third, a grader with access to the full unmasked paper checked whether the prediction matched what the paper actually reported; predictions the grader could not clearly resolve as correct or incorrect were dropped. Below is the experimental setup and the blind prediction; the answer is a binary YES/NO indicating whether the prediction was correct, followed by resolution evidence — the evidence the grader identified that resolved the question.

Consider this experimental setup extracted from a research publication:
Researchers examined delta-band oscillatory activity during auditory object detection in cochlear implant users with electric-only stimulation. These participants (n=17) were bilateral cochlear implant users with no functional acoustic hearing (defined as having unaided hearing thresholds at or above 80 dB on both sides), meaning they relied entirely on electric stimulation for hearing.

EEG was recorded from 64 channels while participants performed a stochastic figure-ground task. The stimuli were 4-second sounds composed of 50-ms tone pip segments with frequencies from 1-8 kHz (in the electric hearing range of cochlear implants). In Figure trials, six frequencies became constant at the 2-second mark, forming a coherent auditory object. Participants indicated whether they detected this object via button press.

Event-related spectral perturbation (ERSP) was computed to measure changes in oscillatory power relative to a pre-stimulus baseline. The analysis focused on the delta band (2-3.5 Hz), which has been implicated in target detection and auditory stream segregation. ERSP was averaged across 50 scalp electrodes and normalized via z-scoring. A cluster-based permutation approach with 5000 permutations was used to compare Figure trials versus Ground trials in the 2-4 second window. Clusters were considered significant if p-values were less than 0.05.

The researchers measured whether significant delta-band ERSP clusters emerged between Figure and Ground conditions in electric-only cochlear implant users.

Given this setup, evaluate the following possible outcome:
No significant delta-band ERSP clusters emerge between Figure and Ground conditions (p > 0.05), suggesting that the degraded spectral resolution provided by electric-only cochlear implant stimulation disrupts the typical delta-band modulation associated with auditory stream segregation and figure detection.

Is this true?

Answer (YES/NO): YES